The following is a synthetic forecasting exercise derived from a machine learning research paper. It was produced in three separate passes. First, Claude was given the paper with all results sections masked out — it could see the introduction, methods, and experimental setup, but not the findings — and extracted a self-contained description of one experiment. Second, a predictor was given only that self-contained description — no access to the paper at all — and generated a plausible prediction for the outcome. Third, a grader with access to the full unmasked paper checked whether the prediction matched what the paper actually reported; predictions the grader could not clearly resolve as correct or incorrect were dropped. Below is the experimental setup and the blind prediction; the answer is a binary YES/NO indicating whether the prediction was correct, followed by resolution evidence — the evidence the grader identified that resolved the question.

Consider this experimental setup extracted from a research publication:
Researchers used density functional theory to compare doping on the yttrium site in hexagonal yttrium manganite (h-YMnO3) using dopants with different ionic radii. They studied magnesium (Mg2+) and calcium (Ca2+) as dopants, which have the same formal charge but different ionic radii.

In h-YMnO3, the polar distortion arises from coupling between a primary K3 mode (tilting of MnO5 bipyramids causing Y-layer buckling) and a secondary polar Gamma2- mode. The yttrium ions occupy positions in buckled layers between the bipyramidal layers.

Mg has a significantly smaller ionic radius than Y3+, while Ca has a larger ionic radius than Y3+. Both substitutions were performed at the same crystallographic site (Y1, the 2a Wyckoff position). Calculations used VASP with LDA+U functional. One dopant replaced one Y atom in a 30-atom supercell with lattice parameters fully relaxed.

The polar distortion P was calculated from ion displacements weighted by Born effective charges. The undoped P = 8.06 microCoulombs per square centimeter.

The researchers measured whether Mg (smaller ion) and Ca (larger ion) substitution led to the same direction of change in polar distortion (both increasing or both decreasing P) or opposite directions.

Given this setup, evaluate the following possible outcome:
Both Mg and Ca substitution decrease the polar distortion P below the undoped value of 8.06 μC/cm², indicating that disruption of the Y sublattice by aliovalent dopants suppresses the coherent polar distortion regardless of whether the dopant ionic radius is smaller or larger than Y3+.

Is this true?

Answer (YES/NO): NO